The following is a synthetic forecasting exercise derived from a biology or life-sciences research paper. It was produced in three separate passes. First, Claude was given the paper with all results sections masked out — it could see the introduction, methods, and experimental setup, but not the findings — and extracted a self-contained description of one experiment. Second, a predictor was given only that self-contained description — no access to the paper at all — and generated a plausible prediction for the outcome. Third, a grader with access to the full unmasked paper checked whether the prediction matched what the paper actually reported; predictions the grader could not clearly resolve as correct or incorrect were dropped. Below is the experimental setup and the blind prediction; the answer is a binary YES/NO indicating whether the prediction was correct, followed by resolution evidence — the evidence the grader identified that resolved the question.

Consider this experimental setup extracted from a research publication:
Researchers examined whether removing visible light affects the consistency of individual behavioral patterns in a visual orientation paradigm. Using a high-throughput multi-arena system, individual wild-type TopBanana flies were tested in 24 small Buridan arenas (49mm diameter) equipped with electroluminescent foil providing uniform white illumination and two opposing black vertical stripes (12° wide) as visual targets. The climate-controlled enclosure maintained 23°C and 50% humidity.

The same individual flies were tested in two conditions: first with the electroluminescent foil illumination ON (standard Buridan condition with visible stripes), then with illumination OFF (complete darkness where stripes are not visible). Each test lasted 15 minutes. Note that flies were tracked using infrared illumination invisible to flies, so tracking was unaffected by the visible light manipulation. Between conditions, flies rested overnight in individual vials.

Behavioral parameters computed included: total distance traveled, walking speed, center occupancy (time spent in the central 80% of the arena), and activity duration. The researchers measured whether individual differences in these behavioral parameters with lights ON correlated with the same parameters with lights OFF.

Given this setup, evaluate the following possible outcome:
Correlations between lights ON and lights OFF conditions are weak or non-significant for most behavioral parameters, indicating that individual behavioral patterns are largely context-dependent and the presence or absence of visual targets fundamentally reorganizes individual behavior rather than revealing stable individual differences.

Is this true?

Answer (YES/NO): NO